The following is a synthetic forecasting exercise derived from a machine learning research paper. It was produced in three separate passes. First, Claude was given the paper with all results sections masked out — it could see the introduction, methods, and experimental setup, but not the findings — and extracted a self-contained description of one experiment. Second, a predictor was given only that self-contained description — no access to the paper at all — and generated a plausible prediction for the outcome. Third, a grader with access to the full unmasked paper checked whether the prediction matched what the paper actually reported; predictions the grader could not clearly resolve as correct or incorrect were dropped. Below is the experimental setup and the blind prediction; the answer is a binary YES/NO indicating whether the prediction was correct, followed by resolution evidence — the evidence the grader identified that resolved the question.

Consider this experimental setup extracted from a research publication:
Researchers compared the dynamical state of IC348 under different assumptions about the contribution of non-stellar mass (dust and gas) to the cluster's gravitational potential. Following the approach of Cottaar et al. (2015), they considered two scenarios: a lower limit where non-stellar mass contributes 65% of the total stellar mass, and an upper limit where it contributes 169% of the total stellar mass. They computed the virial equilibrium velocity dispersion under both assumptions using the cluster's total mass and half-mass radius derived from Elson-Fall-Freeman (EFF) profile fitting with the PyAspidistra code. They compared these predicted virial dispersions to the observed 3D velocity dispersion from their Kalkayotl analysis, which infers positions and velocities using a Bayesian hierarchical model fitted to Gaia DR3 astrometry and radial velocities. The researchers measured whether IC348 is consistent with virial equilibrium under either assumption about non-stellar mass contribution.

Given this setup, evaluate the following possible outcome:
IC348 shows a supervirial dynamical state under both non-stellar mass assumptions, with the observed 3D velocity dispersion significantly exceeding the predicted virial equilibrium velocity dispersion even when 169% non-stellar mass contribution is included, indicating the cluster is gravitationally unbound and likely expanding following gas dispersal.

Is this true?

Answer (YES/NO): NO